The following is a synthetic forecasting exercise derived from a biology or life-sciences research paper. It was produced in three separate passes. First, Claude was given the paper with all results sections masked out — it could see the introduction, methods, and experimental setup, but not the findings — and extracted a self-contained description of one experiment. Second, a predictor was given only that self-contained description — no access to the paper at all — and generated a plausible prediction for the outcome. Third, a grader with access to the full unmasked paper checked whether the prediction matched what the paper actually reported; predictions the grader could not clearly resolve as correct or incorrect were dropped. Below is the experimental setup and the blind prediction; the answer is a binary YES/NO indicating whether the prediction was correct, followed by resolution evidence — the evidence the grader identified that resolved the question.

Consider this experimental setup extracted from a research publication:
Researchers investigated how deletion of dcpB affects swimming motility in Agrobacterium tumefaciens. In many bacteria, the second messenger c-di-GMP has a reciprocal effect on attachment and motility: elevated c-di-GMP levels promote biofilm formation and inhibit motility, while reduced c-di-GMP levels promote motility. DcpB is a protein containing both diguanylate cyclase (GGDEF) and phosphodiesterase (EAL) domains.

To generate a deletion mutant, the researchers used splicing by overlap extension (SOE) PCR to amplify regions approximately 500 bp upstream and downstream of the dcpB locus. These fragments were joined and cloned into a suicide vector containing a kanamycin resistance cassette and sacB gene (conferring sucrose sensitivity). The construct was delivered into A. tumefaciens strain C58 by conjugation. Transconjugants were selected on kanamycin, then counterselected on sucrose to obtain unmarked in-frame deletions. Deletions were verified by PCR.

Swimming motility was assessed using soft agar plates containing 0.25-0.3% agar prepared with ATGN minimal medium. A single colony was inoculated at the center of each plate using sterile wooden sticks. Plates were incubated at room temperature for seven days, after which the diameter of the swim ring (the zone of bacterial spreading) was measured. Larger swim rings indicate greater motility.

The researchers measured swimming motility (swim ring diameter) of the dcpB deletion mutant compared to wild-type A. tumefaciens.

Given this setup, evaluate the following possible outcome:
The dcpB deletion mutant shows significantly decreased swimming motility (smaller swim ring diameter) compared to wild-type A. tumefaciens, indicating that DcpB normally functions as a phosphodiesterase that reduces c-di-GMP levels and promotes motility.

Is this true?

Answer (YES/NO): YES